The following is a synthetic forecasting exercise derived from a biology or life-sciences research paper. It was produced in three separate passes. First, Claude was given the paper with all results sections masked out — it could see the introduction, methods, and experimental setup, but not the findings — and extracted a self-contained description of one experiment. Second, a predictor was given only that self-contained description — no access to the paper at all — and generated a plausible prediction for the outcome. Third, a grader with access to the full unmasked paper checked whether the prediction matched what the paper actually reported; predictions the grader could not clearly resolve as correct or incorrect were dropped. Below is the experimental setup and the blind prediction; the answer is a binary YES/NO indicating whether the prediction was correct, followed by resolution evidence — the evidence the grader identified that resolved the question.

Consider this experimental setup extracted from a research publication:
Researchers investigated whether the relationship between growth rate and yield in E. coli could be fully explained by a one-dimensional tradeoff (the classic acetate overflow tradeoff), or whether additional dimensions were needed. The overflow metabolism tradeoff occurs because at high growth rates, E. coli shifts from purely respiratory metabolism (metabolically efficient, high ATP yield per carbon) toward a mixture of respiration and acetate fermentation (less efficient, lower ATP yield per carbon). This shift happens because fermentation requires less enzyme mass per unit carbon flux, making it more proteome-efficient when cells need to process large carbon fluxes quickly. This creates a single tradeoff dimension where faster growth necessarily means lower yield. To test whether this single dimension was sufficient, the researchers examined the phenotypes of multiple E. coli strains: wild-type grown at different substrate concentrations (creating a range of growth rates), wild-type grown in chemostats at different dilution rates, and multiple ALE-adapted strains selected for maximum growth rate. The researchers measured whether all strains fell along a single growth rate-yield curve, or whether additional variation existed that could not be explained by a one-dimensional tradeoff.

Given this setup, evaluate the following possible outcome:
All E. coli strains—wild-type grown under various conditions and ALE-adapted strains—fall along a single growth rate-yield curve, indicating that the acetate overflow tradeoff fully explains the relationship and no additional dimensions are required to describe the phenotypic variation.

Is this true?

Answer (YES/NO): NO